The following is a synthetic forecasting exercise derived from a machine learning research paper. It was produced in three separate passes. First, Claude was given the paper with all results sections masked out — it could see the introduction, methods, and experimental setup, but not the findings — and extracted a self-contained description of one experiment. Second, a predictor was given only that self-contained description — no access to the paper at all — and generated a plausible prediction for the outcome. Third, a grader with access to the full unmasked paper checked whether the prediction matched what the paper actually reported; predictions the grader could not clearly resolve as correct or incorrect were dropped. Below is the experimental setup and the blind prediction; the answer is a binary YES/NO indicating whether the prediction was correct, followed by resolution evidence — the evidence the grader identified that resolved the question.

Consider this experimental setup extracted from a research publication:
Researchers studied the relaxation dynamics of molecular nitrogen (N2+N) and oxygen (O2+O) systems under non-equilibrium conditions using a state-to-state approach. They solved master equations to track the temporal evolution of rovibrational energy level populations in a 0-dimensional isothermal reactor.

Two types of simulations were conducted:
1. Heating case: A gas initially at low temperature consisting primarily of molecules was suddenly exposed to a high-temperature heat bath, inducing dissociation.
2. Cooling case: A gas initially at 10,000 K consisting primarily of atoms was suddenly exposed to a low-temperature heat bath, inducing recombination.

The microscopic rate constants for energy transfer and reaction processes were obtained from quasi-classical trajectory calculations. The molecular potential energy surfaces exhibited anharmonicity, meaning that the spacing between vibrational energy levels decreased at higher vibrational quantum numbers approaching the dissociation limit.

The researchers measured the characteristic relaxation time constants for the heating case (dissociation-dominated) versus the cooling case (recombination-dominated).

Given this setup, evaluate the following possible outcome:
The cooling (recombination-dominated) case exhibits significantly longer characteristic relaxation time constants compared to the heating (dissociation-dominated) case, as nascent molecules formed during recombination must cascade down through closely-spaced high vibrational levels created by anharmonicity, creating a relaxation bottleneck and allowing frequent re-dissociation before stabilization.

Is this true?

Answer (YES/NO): NO